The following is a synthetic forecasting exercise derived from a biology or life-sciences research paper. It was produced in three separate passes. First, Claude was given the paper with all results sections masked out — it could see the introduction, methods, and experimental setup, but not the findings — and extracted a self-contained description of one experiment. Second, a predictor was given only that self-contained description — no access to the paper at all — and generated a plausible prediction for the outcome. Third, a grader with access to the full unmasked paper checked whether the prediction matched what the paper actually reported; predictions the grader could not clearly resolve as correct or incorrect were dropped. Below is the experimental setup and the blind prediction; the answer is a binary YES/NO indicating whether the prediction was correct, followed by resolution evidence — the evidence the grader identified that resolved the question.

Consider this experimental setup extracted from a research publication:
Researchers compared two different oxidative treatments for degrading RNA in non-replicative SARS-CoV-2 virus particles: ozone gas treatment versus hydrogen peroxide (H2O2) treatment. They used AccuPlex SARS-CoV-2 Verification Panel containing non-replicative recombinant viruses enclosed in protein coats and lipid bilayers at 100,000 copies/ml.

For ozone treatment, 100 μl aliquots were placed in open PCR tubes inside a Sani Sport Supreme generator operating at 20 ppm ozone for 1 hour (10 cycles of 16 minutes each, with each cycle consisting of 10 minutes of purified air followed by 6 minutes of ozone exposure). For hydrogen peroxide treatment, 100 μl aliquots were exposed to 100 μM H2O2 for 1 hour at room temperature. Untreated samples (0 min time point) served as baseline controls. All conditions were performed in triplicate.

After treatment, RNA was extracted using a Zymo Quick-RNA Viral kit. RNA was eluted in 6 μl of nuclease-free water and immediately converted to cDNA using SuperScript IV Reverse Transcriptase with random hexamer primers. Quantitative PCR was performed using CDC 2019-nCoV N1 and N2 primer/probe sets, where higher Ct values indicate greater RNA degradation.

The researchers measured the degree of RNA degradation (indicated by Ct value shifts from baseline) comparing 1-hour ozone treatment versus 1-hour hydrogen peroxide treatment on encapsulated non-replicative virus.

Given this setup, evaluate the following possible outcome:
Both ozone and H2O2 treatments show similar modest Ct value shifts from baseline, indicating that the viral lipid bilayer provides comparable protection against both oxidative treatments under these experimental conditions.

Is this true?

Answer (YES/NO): NO